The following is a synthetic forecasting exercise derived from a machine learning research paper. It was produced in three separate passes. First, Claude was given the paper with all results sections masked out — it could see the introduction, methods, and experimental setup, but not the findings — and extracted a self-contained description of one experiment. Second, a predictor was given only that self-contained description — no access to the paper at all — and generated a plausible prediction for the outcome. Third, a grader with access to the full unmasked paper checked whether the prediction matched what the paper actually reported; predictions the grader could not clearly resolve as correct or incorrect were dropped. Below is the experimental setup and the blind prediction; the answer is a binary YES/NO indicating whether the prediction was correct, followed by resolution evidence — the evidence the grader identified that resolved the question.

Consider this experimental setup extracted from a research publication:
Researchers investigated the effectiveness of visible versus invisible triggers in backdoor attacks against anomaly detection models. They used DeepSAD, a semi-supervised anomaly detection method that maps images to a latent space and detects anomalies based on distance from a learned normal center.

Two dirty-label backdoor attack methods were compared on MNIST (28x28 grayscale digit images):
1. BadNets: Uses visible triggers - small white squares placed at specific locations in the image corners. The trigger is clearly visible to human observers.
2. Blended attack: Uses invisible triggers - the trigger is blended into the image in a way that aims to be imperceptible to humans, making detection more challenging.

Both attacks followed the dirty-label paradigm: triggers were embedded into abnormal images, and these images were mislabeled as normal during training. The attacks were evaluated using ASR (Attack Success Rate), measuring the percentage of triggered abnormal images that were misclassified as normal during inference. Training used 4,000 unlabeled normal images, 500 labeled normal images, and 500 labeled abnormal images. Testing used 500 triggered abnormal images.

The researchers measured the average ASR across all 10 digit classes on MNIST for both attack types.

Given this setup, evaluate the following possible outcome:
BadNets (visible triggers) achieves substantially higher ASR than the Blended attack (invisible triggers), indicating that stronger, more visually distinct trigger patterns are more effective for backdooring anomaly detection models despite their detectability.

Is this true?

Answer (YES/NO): YES